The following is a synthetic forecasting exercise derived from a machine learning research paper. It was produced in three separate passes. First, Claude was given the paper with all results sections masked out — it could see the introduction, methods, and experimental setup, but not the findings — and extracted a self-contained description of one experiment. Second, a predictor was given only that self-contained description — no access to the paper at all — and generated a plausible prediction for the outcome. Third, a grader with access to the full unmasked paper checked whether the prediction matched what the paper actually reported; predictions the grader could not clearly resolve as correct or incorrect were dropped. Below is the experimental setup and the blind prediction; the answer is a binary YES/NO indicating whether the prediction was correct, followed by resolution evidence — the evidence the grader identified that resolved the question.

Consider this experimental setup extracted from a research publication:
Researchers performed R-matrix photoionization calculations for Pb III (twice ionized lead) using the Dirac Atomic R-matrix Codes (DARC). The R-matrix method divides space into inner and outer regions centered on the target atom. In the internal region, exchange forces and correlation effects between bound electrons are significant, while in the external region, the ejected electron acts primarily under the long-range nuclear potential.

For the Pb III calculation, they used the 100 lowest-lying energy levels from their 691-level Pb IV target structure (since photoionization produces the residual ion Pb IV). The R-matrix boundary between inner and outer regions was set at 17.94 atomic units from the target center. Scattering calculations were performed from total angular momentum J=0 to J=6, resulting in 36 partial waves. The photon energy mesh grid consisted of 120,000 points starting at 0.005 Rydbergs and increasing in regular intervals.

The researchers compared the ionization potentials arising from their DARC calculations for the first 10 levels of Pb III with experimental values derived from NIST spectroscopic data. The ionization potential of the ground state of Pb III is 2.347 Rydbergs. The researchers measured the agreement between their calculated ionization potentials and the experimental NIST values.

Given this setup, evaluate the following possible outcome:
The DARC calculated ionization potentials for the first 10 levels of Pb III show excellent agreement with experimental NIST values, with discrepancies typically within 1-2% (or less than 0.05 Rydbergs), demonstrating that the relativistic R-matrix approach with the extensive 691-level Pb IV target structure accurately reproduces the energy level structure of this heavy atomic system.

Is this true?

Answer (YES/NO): NO